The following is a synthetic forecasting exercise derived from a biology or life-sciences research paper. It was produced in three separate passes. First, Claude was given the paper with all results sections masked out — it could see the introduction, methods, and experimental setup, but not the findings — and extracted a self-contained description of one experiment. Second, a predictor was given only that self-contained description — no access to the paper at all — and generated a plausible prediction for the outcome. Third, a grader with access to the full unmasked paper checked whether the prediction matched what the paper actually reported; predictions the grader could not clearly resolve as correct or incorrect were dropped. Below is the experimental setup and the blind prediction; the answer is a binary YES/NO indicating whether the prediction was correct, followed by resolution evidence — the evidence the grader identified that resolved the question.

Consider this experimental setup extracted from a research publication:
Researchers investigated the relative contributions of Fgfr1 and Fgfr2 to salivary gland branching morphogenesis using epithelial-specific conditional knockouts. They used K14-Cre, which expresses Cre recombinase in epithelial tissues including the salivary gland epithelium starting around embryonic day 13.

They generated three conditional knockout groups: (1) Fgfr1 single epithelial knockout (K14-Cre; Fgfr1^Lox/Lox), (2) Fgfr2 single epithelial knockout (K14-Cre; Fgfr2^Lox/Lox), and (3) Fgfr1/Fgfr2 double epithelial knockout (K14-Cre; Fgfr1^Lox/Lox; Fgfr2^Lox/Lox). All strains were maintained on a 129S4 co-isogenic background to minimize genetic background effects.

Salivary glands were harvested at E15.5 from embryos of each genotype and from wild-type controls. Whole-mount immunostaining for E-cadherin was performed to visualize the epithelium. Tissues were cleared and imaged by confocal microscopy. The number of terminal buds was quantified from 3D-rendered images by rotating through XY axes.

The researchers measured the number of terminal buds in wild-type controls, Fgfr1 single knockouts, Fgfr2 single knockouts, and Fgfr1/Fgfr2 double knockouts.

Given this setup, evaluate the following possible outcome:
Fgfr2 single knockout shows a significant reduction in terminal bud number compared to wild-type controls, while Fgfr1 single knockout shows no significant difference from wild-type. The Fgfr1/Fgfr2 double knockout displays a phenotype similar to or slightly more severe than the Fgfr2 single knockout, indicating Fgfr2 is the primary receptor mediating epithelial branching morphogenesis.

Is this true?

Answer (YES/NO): NO